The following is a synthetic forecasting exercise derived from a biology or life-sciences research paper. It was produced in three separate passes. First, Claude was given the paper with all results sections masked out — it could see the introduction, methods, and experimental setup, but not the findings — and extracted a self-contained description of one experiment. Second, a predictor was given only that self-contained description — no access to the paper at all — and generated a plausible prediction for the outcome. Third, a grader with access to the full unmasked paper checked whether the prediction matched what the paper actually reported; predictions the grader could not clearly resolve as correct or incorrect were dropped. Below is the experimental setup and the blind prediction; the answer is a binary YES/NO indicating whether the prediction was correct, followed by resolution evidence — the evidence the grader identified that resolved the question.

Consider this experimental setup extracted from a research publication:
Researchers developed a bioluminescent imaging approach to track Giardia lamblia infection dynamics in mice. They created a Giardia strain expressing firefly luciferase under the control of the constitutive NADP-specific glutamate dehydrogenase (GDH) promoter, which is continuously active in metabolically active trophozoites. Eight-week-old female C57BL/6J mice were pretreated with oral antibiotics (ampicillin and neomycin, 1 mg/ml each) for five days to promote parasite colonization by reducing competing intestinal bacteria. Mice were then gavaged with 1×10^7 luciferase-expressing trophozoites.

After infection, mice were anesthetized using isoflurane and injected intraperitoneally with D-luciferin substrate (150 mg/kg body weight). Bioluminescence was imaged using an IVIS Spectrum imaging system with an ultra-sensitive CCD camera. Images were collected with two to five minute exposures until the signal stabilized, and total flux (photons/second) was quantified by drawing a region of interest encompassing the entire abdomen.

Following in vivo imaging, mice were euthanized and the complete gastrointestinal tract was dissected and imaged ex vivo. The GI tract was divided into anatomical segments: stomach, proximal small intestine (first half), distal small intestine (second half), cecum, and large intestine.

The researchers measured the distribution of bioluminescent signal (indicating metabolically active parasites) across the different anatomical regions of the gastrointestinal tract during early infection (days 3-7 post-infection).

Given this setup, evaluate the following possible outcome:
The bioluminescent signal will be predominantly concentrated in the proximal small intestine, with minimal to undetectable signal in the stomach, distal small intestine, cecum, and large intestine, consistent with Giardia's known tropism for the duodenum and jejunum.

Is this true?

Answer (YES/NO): NO